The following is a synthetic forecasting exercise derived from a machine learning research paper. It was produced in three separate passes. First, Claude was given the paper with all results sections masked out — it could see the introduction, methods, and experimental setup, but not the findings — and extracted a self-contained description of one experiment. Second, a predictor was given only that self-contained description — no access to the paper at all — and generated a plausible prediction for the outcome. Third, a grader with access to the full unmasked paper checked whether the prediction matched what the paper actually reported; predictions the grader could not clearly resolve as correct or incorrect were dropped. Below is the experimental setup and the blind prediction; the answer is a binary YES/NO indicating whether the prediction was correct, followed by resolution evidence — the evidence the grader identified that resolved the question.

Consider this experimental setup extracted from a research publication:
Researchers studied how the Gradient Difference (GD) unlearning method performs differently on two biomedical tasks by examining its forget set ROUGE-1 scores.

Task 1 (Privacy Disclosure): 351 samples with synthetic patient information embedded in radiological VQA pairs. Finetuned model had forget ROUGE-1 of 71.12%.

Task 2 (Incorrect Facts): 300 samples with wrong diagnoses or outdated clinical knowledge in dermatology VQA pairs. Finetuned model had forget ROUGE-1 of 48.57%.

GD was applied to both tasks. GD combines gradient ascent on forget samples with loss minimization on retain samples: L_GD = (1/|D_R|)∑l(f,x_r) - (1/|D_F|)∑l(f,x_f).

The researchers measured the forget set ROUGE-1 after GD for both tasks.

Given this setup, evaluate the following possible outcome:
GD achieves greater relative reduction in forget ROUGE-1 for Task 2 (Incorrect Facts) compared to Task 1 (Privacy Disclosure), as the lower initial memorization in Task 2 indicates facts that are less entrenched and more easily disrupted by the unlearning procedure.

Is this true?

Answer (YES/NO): YES